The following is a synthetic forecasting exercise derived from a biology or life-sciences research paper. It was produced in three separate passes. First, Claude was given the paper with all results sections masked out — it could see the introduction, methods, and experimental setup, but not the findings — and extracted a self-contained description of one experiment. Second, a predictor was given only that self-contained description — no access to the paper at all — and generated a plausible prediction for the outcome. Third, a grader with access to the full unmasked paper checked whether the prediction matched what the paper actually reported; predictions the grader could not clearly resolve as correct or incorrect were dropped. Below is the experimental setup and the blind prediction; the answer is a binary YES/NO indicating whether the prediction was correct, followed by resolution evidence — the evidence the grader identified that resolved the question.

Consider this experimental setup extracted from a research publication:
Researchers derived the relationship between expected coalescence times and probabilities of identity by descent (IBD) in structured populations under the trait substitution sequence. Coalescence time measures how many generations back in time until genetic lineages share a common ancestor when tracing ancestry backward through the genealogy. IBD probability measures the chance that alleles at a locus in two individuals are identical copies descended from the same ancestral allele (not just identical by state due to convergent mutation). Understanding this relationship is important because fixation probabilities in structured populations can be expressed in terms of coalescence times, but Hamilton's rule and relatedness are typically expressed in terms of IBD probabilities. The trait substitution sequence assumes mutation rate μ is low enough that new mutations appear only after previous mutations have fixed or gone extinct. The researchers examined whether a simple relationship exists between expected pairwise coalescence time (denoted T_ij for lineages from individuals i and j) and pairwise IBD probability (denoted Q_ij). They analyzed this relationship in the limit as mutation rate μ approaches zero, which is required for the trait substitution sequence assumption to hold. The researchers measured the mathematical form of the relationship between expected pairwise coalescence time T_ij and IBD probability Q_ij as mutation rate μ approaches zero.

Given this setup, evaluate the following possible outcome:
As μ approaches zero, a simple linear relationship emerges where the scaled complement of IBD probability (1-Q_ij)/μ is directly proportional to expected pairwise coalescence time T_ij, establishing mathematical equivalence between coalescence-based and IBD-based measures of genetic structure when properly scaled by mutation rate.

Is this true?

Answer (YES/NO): YES